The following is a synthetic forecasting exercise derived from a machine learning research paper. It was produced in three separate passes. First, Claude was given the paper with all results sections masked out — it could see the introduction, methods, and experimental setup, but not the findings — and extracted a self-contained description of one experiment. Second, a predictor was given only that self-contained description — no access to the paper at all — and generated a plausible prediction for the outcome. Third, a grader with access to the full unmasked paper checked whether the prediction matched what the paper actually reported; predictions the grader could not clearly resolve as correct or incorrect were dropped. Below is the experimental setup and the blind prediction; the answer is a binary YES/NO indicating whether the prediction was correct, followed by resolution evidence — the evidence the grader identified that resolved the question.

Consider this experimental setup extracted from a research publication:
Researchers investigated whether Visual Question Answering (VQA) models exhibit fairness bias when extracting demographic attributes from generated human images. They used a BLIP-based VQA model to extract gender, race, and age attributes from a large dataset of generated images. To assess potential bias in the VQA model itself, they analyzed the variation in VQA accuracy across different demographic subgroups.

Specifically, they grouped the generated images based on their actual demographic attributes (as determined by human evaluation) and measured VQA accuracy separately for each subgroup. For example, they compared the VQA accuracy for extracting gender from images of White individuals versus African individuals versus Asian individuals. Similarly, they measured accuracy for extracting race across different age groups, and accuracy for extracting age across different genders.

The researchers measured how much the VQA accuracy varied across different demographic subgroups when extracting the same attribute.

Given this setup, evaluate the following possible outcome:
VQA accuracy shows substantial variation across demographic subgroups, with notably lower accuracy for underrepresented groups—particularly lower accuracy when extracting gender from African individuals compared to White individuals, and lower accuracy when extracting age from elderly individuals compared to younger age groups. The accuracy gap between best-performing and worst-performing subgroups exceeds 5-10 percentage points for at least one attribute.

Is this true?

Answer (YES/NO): NO